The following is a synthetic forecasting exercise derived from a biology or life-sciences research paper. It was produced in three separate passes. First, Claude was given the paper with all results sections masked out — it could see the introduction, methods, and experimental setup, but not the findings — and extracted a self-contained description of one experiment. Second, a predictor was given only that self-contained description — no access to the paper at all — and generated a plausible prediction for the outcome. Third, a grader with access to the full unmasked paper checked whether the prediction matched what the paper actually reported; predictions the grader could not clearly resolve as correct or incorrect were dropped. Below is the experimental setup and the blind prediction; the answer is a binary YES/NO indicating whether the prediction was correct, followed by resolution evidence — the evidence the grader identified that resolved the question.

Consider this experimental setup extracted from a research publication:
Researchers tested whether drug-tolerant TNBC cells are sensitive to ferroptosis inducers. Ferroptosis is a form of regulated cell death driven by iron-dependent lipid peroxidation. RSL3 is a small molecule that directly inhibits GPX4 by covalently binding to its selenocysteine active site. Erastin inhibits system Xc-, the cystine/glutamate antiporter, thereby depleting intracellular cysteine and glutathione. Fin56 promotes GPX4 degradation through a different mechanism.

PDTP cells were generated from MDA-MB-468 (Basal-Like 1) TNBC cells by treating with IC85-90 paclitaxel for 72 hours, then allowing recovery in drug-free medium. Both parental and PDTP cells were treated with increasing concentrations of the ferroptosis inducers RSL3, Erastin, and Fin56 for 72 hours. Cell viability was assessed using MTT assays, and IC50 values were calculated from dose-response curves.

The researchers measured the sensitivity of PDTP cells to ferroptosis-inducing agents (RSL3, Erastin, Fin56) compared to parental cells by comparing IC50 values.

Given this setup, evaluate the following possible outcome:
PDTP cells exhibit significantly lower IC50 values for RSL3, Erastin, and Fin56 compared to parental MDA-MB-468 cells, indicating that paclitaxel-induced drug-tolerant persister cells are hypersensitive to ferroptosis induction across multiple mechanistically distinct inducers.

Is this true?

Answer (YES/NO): YES